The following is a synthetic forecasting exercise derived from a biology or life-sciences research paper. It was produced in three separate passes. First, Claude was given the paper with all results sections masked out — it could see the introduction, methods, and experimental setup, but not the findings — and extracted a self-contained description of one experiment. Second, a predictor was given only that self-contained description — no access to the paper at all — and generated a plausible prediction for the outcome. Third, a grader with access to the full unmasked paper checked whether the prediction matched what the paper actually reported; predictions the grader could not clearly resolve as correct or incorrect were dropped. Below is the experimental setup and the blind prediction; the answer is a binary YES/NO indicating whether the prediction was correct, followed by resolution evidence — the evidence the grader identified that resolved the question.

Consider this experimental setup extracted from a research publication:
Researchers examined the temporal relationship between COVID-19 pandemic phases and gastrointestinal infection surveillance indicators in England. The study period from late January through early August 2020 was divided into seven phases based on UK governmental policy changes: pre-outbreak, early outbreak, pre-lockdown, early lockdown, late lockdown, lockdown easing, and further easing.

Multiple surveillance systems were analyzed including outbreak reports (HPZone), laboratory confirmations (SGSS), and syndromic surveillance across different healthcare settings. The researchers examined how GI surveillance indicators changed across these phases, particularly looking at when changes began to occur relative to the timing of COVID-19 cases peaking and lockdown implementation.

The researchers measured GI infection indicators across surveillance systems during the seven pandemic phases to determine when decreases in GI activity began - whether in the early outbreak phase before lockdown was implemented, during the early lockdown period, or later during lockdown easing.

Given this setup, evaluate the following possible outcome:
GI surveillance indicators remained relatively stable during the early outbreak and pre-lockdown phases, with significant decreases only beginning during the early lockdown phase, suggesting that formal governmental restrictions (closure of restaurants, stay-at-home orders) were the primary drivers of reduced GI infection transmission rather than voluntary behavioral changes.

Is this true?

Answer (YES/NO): NO